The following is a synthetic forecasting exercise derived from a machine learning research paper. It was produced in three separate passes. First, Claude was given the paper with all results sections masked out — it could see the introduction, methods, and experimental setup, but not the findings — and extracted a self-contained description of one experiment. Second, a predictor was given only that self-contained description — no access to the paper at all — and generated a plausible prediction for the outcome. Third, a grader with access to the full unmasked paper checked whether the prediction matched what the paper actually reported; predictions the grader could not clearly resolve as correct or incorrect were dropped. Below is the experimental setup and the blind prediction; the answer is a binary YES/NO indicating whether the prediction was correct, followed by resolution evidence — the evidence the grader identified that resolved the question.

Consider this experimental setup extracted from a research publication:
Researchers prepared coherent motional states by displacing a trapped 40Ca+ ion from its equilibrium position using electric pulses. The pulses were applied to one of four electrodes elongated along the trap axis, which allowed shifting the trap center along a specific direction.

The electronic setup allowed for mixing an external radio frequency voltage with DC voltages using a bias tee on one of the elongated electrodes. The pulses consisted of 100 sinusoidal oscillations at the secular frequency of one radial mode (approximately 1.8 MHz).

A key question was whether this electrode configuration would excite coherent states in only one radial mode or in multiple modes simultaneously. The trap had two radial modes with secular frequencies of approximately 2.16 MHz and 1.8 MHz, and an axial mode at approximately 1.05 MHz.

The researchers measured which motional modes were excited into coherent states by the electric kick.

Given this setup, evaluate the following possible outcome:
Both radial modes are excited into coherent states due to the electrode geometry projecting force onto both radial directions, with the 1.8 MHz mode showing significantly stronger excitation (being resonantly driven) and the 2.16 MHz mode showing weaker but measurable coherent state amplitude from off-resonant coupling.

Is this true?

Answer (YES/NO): NO